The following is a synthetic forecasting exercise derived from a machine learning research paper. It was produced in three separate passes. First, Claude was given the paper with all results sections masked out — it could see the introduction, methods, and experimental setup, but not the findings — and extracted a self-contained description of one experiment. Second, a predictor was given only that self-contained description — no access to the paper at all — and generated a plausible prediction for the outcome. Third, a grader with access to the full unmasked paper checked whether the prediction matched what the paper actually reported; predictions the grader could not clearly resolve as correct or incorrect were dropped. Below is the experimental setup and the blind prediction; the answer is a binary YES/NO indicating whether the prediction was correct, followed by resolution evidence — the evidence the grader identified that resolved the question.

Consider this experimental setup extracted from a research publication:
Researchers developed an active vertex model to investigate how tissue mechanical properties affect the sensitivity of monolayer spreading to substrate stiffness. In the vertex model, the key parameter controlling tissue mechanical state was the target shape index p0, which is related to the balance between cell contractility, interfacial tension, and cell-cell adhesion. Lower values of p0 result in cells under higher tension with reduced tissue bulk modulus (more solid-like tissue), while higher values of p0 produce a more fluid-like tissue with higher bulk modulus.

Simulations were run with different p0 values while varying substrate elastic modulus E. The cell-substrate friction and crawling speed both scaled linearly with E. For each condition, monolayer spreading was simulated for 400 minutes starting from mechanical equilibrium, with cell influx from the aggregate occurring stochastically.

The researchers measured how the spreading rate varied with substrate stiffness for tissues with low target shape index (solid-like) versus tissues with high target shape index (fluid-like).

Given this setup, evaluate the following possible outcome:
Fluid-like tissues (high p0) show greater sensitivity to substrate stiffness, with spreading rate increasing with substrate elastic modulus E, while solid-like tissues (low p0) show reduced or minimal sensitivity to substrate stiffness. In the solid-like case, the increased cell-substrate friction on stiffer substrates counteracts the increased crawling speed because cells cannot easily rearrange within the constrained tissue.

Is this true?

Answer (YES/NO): NO